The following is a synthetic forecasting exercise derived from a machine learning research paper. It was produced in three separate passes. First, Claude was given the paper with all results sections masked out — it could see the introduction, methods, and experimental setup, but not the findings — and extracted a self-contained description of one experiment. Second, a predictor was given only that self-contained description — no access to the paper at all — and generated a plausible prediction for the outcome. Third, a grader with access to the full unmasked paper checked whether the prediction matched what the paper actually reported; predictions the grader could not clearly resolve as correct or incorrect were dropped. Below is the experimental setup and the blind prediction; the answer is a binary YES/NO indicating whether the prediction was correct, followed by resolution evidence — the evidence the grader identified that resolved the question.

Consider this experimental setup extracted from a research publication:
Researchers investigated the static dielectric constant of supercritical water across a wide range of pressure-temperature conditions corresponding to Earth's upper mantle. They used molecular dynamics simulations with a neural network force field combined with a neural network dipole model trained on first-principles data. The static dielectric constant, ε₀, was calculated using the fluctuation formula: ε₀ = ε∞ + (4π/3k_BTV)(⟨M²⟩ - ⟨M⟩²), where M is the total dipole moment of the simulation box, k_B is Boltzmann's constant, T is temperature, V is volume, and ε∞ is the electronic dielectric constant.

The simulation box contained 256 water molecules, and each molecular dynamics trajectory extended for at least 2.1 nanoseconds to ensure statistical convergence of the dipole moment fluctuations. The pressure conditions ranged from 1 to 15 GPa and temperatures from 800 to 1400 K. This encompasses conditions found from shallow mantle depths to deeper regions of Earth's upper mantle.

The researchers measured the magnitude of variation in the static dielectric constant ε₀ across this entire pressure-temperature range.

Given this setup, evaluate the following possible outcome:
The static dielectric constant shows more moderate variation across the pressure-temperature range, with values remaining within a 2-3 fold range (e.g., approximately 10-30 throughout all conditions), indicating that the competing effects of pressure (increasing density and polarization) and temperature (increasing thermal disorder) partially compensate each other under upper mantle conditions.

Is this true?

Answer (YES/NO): NO